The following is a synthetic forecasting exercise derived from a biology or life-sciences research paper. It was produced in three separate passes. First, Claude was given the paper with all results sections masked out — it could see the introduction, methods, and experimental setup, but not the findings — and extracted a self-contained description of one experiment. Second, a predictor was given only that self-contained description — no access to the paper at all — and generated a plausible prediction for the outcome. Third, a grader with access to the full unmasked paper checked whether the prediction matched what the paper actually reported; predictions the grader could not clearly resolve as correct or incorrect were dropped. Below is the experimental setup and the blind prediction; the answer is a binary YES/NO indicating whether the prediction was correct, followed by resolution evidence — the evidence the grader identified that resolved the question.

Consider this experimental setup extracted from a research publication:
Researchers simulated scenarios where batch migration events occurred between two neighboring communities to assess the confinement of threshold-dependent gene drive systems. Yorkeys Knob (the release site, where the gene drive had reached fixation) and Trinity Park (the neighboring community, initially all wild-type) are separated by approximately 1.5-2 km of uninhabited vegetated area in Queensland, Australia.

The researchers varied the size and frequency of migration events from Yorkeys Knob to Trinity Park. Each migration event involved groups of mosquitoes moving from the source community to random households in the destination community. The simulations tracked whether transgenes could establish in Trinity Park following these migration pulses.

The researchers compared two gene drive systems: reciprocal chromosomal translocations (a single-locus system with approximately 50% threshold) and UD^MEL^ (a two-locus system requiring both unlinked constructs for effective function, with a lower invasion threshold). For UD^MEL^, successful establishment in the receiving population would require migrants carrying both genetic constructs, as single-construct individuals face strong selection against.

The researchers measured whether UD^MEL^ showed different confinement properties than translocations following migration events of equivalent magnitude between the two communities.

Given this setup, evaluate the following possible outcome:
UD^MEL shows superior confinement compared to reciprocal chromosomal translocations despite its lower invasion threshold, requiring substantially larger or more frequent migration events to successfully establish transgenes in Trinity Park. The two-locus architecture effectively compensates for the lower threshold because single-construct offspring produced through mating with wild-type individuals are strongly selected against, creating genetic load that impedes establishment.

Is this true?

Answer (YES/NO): NO